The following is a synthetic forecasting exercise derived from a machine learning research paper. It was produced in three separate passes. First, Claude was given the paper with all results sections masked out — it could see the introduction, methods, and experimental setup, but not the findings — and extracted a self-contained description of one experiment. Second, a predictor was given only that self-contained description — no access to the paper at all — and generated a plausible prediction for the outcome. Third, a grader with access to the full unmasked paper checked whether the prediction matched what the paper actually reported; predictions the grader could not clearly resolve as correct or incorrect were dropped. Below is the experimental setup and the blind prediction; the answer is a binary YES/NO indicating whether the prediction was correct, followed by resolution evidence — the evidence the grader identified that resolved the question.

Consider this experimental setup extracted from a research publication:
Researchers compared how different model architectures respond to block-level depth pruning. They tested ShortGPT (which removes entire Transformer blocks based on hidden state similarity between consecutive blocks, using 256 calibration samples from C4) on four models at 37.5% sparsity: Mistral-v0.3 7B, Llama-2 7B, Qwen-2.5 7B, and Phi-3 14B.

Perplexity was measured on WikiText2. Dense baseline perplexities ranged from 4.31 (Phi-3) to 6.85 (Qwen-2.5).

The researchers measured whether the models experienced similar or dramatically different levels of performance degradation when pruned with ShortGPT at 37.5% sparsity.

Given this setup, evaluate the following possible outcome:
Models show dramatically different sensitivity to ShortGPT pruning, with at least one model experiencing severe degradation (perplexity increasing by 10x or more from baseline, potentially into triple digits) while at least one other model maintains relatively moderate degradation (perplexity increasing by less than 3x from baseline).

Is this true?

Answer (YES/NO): NO